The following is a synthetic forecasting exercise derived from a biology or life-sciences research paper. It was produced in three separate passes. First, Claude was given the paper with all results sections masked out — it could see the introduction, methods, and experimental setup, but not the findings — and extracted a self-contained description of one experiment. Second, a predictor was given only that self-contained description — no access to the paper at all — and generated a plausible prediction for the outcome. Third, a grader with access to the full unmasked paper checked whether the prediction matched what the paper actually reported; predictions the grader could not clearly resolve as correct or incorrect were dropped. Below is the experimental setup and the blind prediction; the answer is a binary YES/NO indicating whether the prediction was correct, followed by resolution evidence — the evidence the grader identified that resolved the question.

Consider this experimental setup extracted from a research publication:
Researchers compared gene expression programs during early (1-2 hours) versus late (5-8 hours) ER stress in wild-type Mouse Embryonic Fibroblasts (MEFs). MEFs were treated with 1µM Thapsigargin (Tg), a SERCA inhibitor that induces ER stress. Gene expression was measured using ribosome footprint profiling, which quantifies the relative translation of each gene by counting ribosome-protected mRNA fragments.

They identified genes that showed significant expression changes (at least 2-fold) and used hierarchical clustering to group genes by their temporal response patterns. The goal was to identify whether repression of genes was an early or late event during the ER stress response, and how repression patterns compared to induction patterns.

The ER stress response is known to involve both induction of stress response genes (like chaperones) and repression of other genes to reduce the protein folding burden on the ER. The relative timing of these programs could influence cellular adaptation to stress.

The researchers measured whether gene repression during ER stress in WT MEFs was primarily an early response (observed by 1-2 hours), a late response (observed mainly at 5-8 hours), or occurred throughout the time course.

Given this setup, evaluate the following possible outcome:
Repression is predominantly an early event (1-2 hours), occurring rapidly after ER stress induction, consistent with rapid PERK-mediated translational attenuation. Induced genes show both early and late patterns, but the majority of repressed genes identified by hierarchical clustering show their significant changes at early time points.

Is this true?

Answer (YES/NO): NO